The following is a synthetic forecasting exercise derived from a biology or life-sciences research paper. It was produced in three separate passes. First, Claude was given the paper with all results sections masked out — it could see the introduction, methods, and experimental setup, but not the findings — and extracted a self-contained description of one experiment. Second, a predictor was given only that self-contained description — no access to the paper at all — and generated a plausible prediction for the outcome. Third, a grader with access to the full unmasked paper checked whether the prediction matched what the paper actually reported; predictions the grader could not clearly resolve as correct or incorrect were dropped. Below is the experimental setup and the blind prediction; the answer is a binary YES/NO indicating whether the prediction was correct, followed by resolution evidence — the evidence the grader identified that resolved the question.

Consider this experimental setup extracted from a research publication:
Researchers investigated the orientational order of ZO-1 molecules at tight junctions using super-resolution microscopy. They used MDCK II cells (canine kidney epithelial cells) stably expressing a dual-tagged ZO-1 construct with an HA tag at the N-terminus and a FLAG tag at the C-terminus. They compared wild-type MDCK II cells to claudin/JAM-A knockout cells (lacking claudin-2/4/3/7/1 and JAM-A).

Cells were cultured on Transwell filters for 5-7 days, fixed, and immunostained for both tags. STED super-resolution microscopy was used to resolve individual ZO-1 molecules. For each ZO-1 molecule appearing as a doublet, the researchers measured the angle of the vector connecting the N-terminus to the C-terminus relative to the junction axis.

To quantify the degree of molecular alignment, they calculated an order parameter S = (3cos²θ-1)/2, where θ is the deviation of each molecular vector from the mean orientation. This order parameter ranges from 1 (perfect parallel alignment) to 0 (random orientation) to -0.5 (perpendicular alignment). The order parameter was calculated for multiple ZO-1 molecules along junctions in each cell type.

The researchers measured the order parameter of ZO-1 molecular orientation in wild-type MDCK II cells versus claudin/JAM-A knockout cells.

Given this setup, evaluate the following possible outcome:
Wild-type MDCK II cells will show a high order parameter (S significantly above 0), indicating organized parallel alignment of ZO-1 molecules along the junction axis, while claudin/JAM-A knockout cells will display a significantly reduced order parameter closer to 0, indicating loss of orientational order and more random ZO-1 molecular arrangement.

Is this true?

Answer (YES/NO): NO